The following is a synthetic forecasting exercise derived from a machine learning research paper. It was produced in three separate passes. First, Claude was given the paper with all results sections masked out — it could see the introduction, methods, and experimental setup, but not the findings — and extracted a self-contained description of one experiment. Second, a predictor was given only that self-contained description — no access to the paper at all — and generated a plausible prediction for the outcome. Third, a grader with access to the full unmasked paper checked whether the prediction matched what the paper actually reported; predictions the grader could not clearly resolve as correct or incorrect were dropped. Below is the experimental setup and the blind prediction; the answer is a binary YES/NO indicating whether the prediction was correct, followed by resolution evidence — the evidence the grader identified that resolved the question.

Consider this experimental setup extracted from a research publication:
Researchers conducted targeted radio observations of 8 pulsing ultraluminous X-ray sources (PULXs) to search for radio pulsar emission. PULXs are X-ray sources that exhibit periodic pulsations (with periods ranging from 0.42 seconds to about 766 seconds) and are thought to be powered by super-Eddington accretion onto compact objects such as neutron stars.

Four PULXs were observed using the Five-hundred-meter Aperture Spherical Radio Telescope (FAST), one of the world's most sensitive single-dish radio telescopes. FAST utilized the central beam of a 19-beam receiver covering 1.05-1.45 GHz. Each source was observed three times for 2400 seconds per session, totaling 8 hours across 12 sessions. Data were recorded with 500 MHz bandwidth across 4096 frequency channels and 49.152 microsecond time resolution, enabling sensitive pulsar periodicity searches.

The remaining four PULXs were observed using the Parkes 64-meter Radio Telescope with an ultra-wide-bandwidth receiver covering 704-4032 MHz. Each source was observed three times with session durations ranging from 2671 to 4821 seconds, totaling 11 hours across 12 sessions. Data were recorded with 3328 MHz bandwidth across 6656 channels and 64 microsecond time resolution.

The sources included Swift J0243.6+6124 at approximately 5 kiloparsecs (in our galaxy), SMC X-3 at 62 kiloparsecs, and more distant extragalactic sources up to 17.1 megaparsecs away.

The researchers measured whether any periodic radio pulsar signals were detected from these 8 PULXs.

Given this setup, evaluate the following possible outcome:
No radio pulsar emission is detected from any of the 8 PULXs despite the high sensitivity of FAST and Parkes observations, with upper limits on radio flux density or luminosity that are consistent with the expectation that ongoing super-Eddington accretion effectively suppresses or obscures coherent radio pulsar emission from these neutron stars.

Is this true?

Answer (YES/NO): YES